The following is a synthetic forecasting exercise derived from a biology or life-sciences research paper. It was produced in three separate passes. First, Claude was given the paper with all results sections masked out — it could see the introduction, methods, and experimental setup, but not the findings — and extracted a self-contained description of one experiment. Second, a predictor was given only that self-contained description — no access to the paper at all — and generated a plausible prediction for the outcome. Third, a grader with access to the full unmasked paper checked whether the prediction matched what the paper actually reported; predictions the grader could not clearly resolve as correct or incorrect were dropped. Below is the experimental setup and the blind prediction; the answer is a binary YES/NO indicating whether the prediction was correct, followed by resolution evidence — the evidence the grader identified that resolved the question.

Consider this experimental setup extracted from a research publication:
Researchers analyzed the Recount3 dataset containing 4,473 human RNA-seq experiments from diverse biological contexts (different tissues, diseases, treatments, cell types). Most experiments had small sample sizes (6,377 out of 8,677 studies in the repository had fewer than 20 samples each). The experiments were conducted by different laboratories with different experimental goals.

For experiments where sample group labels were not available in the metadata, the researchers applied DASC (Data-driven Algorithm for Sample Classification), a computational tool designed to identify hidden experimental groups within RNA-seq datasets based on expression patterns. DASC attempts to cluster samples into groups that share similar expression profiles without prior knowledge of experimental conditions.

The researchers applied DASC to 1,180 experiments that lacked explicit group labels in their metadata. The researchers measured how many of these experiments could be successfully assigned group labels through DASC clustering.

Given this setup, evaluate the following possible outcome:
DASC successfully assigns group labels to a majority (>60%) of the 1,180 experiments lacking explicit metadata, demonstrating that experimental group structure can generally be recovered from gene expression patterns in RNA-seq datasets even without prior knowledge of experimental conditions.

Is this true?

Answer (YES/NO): NO